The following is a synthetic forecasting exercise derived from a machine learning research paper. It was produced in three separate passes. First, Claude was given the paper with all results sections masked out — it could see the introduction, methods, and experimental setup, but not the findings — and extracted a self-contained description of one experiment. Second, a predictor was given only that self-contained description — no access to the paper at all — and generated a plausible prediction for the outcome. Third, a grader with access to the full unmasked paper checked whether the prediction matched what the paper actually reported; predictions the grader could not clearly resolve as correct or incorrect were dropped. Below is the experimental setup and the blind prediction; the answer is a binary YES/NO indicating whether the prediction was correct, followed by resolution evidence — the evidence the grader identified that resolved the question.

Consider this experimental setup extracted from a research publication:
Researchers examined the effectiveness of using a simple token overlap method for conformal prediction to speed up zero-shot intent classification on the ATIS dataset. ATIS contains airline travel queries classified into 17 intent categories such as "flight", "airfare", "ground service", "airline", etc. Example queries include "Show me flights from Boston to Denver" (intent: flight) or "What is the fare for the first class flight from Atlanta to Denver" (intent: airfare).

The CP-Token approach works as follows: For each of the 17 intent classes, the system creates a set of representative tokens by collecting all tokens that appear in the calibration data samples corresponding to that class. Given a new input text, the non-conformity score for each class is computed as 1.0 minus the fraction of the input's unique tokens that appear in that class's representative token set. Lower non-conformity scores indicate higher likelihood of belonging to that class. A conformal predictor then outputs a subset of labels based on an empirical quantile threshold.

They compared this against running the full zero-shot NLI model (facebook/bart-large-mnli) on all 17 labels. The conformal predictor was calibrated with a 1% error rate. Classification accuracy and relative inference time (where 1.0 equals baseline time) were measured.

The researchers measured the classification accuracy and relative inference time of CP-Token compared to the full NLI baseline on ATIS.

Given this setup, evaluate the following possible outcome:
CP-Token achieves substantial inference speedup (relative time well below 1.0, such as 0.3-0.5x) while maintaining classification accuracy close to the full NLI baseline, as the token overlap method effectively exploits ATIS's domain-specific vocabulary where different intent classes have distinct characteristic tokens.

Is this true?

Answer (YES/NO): NO